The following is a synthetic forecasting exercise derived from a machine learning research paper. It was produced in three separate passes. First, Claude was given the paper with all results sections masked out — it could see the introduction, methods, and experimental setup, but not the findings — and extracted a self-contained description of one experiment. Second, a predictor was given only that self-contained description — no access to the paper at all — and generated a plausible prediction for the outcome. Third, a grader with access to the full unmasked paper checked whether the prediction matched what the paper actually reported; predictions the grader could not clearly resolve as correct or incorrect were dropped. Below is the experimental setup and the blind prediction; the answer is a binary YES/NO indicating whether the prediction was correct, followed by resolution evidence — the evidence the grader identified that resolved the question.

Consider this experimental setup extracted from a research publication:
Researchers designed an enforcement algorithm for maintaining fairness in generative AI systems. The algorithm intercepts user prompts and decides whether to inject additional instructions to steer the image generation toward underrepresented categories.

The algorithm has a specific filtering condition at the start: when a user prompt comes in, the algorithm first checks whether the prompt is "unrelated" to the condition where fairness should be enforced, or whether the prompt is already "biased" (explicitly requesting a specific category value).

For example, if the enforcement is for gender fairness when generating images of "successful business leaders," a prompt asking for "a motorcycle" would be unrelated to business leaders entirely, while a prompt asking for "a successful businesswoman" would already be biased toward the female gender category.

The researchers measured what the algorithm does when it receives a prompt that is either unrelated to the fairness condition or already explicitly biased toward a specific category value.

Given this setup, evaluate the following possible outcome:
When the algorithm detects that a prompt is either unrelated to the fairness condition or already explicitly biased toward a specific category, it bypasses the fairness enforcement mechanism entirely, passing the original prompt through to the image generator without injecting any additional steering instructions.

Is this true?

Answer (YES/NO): YES